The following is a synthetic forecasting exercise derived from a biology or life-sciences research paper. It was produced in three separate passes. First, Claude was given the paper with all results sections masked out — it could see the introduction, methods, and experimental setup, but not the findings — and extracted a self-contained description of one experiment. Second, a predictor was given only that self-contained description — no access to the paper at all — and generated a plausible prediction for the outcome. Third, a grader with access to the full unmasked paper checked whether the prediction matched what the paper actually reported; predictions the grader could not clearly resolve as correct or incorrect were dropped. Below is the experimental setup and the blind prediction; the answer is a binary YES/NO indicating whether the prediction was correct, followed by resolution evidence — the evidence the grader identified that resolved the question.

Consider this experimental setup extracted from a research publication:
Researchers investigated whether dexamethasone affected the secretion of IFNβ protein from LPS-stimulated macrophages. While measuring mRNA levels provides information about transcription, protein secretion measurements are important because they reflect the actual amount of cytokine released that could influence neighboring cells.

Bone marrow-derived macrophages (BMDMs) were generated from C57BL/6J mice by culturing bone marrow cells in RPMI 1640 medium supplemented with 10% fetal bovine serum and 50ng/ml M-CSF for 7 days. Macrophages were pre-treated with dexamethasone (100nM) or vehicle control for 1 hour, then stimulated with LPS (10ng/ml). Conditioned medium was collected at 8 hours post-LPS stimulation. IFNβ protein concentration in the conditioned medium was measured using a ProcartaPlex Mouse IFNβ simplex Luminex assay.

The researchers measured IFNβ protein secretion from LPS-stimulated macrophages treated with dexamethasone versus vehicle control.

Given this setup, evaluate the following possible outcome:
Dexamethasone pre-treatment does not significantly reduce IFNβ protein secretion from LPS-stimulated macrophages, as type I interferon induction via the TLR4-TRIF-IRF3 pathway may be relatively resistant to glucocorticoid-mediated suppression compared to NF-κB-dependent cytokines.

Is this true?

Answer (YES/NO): NO